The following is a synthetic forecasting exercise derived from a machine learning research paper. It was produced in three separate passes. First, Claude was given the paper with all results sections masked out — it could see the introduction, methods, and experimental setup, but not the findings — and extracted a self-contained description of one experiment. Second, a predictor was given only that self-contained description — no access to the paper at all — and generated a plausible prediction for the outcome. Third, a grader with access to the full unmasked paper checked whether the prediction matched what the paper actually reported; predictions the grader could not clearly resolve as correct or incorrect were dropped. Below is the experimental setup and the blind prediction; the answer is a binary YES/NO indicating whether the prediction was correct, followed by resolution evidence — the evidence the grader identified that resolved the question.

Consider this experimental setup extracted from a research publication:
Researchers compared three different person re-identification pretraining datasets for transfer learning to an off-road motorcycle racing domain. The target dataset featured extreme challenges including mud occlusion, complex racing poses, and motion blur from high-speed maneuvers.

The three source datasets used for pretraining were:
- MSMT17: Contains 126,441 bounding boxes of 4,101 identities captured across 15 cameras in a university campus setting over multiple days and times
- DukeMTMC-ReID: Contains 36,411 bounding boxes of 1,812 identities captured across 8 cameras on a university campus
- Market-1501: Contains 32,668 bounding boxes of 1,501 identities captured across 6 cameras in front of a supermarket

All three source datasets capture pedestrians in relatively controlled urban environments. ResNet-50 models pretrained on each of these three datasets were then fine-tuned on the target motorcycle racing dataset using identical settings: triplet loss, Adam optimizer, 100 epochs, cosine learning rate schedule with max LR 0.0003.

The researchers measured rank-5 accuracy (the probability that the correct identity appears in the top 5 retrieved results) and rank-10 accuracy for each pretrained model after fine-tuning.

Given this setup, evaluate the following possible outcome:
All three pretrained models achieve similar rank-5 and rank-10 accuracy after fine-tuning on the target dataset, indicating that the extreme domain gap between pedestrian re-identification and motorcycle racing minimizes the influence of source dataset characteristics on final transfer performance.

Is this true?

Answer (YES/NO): YES